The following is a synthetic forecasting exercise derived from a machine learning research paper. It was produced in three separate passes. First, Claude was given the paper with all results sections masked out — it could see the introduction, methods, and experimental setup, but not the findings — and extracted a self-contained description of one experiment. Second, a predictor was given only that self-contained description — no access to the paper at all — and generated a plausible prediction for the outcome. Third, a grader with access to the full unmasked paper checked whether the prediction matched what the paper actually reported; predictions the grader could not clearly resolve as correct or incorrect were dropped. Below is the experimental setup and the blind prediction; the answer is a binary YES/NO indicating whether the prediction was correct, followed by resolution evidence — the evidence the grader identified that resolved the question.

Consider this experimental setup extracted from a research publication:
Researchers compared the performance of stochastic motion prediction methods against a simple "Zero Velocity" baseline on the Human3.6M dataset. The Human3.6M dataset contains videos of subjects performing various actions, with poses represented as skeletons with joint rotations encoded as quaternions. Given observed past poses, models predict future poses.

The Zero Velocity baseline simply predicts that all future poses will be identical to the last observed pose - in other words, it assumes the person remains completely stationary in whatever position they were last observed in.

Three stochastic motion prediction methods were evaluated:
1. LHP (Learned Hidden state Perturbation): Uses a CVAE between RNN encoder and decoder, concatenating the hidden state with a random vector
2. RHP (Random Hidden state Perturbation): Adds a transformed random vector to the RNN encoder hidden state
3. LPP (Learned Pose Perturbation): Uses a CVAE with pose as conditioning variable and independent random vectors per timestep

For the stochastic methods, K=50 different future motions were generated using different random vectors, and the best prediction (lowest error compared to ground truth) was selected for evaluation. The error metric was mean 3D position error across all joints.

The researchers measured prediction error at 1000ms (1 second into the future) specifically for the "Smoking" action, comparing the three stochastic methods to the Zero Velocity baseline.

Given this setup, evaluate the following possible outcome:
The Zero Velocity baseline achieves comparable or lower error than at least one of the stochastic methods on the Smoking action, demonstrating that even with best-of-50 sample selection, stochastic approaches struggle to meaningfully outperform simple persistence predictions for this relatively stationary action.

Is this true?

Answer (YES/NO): YES